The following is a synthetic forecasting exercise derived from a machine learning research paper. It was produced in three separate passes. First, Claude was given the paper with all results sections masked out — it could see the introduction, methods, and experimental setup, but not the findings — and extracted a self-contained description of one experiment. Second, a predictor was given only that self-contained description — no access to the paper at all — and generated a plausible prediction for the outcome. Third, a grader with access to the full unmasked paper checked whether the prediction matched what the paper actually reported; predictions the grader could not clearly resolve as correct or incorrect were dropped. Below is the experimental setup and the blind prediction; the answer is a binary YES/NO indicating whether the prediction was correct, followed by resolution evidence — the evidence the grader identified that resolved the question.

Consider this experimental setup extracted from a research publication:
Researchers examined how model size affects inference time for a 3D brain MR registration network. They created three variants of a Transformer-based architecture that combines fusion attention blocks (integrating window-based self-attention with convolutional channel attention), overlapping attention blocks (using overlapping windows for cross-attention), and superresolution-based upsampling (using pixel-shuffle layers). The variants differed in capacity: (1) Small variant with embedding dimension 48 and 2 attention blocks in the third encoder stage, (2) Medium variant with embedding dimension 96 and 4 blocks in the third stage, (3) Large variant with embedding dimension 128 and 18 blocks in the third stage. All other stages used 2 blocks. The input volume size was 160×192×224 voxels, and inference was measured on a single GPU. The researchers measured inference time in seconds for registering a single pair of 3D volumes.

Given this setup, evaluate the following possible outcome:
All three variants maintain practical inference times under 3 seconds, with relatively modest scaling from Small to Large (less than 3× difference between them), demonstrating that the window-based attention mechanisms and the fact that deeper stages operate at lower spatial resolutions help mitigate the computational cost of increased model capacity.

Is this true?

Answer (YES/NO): YES